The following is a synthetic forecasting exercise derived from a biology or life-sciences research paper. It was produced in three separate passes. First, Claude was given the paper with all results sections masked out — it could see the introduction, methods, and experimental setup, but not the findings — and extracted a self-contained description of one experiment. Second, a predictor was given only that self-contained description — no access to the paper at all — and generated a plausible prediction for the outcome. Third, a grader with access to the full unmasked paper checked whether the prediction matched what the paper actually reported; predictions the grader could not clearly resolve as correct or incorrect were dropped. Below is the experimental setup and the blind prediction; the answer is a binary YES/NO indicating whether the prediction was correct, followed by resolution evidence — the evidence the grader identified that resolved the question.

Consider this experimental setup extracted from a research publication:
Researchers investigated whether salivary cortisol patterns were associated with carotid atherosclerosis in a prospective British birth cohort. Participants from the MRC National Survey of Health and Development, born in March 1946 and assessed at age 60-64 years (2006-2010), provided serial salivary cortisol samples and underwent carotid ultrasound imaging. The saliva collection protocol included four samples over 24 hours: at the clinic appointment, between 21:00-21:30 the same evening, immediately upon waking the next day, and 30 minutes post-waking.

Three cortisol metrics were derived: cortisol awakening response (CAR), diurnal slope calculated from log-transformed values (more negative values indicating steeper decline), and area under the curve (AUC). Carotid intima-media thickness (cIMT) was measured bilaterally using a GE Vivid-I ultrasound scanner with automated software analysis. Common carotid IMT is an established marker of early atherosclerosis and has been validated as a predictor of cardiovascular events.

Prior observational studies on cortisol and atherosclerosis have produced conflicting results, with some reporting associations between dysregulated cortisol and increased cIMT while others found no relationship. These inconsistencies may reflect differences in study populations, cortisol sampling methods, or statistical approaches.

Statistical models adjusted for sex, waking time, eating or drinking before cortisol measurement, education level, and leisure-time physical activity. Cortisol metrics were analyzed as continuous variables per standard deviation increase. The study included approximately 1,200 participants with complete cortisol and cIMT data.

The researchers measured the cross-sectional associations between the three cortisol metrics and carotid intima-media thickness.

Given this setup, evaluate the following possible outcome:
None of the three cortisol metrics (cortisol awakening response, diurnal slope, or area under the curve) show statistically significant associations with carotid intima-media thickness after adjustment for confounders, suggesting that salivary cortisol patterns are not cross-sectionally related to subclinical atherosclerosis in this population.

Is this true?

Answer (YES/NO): NO